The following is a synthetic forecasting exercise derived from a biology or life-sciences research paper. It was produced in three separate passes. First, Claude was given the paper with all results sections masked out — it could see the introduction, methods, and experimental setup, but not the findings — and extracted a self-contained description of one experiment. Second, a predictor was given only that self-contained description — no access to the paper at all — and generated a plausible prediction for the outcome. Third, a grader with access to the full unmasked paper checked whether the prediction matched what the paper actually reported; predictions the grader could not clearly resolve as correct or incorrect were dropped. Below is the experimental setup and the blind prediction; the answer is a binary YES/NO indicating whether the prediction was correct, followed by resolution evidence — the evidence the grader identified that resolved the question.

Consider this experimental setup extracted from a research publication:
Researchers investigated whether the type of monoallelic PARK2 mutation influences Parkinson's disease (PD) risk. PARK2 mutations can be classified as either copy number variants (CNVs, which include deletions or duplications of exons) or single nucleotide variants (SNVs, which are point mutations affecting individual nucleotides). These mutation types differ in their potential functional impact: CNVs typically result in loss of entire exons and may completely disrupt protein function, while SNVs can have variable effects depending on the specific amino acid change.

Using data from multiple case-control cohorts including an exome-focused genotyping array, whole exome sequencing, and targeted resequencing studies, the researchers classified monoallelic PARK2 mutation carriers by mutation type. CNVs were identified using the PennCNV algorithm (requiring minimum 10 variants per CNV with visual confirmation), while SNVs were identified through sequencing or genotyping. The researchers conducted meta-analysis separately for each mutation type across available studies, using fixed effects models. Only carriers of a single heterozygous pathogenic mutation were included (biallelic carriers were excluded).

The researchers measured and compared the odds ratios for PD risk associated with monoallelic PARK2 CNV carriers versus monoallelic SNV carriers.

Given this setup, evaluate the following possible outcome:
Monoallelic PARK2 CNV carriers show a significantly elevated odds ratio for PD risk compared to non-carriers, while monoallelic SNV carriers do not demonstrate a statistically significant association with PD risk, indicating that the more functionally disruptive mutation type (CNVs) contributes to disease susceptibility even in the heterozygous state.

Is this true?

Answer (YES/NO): NO